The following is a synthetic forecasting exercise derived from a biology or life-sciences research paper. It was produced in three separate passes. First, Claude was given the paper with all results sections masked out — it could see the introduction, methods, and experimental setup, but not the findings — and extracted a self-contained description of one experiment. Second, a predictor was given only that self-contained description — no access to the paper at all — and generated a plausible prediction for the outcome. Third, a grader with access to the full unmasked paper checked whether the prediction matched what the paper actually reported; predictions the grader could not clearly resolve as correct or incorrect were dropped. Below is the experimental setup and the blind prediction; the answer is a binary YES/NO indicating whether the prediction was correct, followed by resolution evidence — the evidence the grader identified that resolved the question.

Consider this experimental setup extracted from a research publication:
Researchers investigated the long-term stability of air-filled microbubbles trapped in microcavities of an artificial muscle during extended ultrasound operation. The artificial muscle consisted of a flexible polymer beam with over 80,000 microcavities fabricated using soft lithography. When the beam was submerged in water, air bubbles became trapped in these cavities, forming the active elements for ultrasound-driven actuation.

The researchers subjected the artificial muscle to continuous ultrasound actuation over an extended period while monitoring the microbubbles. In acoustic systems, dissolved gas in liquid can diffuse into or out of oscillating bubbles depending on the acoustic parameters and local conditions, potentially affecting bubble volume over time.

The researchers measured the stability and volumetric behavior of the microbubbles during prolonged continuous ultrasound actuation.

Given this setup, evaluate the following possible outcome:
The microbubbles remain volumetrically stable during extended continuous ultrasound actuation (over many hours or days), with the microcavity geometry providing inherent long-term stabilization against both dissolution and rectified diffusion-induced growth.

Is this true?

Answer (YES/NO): NO